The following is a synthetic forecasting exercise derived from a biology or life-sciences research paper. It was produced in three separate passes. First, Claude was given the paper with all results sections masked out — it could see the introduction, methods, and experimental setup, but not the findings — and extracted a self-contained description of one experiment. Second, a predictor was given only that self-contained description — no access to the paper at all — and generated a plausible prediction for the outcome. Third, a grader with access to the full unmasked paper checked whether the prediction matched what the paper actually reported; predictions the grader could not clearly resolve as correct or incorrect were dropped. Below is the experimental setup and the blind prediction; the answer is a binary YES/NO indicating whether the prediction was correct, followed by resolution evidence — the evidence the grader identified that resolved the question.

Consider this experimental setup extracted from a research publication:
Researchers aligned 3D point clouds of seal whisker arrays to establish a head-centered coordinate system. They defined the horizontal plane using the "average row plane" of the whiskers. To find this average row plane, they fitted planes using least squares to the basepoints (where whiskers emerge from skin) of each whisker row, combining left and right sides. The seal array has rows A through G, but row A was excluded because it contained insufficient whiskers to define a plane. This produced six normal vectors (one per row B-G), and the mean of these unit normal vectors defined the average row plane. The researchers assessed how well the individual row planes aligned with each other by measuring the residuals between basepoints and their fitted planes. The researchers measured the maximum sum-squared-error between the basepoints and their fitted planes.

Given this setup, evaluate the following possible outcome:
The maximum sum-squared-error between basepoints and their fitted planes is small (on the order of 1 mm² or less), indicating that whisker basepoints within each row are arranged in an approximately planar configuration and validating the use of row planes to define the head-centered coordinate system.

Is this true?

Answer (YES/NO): NO